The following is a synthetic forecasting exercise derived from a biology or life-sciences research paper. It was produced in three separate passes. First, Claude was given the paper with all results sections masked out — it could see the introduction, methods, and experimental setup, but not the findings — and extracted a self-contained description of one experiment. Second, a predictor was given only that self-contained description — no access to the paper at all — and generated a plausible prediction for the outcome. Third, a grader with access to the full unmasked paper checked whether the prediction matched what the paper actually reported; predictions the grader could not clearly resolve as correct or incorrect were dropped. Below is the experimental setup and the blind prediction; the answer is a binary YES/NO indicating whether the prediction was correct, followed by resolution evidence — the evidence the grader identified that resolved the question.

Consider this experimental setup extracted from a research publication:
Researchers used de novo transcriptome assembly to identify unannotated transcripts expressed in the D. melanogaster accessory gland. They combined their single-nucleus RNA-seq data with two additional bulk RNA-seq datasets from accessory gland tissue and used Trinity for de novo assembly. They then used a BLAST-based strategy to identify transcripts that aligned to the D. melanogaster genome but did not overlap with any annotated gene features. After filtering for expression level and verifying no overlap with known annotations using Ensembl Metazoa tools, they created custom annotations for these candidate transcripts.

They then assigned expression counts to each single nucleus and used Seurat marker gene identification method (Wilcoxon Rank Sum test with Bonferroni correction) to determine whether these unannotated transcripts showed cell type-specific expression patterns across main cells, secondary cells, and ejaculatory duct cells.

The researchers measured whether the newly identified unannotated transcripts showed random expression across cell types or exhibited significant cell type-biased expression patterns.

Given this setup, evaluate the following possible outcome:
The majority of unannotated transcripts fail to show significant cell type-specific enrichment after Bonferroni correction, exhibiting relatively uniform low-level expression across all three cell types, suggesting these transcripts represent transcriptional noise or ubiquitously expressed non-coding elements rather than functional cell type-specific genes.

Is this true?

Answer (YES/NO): NO